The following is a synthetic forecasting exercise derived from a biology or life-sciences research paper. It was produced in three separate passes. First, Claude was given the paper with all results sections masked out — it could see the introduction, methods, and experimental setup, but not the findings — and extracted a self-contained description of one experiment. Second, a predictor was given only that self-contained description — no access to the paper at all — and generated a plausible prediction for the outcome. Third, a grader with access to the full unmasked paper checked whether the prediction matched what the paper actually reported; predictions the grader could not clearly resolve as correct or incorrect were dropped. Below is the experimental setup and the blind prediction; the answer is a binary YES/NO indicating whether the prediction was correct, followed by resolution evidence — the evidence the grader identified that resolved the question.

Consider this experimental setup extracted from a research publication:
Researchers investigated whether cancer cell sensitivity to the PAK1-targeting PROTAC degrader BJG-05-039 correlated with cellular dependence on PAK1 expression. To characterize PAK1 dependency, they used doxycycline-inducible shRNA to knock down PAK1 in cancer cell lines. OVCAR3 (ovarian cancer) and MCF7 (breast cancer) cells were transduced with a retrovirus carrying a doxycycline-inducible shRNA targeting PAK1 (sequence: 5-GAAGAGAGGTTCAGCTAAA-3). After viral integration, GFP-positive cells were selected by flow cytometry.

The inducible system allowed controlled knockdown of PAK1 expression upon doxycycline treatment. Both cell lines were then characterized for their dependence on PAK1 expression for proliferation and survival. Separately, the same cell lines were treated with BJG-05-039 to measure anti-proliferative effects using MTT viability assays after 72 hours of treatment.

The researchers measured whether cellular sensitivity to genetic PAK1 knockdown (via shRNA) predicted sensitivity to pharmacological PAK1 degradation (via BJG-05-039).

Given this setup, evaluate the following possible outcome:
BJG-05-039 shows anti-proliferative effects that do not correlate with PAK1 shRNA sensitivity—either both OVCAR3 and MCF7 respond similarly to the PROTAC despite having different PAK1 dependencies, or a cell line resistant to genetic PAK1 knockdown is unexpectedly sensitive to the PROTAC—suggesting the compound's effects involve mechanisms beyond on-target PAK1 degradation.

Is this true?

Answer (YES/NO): NO